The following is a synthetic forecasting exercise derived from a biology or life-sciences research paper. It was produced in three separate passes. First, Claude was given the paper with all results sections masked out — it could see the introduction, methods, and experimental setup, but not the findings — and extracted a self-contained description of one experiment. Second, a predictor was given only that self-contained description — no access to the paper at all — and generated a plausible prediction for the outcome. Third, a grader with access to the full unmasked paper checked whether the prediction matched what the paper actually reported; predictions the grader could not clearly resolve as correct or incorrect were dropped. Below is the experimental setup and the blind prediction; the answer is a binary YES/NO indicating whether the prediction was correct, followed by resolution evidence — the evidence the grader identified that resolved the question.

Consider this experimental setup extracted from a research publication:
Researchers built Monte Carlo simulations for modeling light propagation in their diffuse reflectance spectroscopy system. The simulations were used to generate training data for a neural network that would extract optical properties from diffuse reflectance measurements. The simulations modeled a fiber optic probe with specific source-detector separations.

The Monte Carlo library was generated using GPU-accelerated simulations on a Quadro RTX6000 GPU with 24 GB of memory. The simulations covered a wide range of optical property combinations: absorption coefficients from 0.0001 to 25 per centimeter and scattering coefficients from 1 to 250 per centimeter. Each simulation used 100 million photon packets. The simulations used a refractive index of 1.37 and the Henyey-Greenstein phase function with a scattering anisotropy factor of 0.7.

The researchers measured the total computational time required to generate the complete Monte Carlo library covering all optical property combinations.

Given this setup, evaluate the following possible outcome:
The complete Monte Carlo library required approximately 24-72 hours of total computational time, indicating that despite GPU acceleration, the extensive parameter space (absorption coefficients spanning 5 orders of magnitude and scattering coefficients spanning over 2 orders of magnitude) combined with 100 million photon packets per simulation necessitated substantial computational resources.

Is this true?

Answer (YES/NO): NO